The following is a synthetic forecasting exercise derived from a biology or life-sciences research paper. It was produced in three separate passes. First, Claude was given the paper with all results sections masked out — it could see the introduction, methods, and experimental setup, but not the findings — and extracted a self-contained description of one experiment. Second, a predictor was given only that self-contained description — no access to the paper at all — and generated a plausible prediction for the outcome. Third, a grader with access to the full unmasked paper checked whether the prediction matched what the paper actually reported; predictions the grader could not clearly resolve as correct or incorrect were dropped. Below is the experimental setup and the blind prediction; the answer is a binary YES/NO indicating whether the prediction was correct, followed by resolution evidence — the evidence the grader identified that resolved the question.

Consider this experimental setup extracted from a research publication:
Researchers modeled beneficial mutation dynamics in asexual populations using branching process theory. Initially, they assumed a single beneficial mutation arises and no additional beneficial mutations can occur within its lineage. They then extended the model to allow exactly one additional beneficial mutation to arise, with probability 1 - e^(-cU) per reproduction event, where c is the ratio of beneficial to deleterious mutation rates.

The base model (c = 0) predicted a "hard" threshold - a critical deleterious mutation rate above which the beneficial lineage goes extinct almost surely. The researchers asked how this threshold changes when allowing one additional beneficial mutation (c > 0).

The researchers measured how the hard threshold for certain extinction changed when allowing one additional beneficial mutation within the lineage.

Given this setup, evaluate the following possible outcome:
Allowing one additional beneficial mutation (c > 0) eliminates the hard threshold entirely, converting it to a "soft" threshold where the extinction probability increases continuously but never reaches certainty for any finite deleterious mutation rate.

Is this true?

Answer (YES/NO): NO